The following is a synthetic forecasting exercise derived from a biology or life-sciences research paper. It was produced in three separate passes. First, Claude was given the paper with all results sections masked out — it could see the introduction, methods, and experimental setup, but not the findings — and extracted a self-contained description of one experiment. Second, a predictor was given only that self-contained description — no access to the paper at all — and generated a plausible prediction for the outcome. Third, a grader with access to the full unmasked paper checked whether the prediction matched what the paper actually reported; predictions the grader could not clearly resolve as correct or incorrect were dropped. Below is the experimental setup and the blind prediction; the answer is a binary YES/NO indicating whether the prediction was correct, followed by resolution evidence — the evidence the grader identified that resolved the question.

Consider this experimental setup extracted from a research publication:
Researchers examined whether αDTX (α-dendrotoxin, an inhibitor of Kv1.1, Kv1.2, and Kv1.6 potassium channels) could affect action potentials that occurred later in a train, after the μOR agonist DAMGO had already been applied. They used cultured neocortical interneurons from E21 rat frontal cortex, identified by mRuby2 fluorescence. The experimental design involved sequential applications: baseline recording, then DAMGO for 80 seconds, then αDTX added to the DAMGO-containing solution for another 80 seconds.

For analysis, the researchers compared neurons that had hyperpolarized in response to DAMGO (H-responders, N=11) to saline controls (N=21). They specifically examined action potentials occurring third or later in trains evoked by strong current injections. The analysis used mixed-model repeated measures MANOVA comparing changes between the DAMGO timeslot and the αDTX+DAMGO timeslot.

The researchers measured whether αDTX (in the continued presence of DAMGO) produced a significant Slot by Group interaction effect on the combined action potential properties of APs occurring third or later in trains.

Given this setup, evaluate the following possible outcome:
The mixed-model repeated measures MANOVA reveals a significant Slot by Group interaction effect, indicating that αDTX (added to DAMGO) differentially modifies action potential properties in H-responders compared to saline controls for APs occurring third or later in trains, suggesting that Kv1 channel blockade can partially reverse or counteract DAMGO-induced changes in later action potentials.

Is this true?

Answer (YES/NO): YES